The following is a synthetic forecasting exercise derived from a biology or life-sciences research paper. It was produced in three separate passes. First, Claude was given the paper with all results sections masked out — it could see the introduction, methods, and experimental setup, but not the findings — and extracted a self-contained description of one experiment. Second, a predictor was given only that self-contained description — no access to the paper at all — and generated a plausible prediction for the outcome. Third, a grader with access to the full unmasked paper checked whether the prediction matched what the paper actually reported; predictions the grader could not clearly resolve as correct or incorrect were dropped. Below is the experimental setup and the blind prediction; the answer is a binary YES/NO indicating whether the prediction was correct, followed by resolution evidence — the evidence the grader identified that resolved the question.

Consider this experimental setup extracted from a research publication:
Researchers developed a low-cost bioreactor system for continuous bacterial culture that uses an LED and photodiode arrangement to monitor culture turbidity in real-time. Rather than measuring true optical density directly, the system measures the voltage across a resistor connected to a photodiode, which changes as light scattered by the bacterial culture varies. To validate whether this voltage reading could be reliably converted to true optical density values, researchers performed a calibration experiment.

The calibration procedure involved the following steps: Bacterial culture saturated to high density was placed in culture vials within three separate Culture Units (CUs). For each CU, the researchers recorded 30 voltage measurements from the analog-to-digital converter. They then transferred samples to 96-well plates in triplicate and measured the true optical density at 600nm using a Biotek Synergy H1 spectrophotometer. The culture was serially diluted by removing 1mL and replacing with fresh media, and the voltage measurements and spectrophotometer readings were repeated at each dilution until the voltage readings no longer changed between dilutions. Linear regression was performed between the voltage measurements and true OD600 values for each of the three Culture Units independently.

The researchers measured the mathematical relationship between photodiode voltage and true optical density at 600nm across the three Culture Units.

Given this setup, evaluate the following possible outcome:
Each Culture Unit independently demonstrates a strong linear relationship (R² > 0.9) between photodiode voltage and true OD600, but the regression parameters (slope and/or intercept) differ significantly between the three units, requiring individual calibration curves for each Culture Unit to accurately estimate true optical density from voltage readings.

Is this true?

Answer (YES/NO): NO